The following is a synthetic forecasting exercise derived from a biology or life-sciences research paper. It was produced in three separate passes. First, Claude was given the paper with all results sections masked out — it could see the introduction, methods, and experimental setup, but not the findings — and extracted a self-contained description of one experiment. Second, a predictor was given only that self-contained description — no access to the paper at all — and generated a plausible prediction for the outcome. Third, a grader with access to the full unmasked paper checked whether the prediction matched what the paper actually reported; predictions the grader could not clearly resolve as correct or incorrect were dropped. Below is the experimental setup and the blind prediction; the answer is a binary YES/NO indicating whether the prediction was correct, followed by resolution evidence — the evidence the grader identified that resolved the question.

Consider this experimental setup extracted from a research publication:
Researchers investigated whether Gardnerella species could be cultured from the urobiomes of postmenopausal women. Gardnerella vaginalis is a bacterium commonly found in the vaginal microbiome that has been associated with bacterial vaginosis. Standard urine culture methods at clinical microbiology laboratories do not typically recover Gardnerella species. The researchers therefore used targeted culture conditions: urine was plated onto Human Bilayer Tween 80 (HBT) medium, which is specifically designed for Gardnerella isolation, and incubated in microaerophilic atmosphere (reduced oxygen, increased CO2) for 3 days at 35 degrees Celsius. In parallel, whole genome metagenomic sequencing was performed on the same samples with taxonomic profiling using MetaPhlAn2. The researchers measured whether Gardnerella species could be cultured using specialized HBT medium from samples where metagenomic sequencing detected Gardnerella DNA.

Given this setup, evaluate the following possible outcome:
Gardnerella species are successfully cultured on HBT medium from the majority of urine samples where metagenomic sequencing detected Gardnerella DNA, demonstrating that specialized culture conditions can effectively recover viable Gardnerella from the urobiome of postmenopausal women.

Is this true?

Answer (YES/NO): NO